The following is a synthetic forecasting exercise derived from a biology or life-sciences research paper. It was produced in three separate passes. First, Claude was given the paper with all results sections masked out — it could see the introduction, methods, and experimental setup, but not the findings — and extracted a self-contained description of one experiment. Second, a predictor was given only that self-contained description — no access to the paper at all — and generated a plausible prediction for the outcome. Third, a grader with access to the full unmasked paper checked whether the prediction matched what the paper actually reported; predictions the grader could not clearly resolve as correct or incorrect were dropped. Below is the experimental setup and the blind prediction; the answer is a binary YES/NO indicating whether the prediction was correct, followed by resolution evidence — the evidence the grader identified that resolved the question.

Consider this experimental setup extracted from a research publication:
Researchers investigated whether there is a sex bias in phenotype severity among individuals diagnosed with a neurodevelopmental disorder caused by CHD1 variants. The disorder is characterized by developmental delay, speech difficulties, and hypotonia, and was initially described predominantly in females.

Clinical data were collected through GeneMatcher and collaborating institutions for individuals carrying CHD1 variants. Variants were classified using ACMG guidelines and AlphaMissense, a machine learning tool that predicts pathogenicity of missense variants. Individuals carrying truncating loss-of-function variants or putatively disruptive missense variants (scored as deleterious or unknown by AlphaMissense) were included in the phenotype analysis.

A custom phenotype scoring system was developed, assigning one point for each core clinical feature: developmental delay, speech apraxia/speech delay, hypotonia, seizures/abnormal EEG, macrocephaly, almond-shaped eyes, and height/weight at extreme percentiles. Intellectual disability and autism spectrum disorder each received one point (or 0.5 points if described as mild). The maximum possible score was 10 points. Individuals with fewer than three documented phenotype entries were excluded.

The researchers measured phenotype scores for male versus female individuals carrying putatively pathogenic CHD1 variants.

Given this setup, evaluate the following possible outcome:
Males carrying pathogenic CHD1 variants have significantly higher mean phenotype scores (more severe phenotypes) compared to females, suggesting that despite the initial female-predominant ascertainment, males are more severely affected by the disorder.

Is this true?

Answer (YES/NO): NO